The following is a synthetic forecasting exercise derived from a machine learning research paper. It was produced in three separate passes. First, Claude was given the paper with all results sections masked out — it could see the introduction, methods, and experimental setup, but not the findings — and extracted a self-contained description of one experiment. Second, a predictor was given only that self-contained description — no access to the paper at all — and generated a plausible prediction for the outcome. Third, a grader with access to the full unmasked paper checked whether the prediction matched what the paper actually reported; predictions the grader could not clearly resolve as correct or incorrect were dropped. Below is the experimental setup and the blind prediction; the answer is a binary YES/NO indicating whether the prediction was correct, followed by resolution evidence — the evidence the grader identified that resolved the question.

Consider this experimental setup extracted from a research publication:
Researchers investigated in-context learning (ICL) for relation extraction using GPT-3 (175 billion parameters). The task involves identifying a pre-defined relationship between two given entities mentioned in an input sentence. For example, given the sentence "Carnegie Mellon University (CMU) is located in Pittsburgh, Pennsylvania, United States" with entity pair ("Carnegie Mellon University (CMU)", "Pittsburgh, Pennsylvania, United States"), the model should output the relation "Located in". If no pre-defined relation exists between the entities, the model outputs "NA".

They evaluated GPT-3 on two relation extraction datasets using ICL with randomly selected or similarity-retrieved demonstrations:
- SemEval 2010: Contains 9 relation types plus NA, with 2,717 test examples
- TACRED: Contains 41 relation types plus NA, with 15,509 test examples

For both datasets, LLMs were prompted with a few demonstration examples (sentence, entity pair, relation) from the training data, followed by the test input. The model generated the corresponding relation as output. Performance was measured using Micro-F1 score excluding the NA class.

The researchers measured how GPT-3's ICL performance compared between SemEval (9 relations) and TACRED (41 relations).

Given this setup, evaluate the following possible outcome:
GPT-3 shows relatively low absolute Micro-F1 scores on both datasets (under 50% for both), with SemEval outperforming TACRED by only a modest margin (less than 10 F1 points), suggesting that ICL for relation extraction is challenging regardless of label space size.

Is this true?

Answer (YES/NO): NO